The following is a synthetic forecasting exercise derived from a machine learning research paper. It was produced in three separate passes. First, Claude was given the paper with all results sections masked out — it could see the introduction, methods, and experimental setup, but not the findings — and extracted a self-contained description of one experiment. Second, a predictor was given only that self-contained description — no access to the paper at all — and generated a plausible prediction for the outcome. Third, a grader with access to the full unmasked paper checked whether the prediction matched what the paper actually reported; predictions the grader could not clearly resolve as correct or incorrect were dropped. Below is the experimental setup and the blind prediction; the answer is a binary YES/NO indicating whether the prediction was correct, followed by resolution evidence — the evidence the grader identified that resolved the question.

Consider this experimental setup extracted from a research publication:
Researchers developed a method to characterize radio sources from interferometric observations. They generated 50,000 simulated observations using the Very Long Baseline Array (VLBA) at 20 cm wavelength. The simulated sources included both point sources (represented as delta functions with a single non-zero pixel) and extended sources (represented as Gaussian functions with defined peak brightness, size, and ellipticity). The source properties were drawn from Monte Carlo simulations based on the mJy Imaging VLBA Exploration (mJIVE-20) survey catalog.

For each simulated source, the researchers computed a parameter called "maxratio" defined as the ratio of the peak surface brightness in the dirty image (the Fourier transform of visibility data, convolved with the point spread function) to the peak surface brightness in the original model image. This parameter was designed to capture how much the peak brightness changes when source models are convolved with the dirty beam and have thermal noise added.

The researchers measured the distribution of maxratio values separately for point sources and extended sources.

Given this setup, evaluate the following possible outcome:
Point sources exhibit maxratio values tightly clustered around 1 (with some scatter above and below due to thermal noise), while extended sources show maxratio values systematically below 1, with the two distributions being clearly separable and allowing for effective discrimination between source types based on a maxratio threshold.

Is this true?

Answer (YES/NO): NO